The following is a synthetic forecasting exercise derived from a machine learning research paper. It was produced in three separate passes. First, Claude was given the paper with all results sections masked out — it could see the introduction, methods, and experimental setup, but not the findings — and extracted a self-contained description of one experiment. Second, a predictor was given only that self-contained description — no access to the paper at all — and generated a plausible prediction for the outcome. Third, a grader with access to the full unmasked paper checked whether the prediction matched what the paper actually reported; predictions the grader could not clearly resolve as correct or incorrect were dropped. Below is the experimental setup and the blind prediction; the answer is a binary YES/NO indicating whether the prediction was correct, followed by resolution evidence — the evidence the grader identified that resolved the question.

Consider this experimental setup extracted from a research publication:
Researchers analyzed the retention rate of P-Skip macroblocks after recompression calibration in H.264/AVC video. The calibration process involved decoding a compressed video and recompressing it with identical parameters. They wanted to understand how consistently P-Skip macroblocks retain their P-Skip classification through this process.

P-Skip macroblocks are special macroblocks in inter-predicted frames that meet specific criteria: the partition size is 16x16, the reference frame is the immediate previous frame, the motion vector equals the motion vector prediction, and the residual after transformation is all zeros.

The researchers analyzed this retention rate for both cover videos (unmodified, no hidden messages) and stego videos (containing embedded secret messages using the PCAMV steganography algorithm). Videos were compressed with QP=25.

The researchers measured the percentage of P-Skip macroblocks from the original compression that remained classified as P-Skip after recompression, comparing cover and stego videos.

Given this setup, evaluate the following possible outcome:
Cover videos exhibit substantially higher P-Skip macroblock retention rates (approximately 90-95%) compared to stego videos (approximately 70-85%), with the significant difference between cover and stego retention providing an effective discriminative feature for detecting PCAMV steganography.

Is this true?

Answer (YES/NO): NO